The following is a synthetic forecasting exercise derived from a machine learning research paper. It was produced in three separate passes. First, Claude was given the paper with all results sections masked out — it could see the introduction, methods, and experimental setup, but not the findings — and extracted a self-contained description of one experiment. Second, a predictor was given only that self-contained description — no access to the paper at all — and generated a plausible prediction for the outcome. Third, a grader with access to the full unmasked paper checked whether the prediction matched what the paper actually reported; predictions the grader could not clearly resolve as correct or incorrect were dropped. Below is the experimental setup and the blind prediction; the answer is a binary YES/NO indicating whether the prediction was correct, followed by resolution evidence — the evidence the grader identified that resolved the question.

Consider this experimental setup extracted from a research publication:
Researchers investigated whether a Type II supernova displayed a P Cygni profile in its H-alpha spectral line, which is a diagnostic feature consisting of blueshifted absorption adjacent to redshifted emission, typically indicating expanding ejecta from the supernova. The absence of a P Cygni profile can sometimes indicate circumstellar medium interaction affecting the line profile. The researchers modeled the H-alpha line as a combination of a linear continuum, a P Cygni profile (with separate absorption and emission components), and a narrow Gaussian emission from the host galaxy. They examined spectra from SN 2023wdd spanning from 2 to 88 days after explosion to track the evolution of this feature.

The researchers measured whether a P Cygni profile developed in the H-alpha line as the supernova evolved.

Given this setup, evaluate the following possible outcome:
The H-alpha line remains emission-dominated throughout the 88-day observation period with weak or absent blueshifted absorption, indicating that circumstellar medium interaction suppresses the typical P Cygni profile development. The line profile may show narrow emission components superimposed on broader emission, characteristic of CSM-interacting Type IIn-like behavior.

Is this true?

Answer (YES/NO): NO